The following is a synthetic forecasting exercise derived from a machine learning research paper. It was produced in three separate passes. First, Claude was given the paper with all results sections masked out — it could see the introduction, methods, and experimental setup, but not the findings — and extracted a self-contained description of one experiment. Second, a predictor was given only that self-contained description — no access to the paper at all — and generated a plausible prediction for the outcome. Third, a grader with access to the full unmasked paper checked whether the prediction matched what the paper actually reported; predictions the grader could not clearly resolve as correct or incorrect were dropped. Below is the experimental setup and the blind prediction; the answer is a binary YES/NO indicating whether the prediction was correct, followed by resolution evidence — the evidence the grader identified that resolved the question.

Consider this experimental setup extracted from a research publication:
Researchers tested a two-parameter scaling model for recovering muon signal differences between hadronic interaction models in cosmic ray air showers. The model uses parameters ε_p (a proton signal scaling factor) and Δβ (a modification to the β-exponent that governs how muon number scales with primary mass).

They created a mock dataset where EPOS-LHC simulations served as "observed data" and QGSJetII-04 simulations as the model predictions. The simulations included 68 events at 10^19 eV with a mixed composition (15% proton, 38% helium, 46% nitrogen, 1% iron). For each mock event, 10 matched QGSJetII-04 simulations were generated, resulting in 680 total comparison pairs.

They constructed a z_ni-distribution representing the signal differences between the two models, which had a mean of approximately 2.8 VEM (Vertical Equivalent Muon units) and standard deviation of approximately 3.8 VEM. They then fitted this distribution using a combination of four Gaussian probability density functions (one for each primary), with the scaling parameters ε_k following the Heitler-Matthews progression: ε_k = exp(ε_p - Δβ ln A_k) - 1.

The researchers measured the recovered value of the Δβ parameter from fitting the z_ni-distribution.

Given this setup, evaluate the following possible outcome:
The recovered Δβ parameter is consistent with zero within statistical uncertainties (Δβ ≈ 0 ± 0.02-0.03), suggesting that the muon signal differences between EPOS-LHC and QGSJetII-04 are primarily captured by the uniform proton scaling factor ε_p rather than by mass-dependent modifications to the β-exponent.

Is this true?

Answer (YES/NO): YES